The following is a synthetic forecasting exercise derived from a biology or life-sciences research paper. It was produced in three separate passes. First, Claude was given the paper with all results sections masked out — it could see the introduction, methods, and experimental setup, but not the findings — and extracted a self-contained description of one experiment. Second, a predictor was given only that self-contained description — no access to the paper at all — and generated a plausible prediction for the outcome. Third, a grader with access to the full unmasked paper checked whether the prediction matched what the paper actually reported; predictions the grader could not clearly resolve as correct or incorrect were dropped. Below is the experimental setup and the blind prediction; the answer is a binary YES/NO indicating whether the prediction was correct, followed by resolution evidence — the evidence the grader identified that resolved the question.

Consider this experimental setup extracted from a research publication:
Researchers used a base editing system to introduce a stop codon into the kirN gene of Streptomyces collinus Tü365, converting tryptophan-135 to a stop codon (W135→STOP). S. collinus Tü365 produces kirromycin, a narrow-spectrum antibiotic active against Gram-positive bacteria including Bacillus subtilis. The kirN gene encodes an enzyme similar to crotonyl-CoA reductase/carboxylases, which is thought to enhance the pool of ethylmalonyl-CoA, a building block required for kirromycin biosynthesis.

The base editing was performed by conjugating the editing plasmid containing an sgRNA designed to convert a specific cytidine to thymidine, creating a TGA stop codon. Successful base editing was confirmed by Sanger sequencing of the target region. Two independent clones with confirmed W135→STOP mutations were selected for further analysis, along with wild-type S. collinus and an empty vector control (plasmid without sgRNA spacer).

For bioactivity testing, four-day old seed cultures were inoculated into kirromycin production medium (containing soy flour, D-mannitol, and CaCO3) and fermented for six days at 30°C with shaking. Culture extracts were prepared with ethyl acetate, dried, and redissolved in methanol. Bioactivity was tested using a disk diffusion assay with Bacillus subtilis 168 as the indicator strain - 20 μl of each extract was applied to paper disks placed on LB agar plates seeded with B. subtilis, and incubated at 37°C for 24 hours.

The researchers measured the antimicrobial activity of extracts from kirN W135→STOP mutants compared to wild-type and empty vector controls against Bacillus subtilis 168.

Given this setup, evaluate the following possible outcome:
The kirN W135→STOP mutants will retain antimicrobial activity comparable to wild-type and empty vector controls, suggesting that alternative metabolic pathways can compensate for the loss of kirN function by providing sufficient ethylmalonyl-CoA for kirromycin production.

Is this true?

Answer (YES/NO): NO